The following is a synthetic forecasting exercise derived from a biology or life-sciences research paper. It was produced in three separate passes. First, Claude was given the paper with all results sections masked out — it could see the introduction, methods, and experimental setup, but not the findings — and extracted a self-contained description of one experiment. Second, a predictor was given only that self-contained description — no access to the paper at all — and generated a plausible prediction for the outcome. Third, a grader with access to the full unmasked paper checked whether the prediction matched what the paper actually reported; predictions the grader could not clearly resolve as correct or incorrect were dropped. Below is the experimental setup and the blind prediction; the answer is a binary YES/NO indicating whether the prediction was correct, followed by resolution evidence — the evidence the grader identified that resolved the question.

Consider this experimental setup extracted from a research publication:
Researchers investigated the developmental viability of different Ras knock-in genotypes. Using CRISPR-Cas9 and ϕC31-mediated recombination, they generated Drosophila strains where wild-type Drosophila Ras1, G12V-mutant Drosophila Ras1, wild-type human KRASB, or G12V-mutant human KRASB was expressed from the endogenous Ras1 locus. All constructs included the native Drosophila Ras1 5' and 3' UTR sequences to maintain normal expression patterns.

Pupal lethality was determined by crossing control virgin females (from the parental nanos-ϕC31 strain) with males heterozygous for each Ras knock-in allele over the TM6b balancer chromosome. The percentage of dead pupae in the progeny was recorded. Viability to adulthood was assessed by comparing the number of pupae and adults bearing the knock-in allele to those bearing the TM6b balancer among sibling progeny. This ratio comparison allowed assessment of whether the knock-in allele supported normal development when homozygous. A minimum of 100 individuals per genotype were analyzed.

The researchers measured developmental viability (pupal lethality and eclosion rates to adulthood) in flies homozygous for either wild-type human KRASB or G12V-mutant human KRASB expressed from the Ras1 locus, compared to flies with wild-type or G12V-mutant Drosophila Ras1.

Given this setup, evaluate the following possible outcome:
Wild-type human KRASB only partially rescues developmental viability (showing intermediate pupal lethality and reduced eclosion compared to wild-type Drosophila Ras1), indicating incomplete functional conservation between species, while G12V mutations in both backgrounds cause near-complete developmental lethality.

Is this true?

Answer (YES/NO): NO